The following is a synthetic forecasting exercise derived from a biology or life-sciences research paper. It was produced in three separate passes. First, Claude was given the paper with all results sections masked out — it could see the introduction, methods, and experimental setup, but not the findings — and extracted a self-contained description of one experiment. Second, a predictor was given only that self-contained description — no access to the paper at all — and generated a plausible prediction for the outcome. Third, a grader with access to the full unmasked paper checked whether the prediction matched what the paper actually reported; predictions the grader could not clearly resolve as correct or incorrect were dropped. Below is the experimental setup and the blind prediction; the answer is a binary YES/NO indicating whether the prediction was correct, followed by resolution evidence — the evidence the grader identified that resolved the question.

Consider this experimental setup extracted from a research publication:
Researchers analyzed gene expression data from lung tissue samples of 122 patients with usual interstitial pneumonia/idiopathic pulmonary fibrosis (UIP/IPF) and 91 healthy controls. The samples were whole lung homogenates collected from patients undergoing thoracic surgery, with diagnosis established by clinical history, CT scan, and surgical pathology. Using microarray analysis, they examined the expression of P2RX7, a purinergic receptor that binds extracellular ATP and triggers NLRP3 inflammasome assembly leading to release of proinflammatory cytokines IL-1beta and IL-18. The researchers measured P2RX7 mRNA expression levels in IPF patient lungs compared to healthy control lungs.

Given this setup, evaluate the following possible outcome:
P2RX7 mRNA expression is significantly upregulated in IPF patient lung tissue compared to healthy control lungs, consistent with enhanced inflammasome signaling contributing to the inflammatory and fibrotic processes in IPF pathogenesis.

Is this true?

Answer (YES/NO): NO